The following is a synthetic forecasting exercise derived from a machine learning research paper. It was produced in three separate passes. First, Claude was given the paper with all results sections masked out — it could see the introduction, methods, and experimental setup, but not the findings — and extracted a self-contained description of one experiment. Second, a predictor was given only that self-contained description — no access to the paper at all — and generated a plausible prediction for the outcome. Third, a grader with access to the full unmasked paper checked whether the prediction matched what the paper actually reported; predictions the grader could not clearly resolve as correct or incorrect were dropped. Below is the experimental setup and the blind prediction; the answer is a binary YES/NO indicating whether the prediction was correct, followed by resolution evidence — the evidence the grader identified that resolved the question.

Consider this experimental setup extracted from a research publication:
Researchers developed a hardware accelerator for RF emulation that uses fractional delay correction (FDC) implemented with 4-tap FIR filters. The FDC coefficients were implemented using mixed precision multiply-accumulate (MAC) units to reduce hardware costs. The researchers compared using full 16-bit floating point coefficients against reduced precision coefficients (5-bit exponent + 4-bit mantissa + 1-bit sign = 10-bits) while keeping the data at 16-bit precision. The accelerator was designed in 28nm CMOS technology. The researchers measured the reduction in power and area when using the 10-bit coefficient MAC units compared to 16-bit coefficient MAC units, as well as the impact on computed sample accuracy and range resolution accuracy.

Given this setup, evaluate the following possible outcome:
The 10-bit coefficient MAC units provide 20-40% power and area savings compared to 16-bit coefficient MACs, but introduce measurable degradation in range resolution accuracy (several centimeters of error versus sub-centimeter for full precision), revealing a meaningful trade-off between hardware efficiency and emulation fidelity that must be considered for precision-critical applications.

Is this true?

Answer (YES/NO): NO